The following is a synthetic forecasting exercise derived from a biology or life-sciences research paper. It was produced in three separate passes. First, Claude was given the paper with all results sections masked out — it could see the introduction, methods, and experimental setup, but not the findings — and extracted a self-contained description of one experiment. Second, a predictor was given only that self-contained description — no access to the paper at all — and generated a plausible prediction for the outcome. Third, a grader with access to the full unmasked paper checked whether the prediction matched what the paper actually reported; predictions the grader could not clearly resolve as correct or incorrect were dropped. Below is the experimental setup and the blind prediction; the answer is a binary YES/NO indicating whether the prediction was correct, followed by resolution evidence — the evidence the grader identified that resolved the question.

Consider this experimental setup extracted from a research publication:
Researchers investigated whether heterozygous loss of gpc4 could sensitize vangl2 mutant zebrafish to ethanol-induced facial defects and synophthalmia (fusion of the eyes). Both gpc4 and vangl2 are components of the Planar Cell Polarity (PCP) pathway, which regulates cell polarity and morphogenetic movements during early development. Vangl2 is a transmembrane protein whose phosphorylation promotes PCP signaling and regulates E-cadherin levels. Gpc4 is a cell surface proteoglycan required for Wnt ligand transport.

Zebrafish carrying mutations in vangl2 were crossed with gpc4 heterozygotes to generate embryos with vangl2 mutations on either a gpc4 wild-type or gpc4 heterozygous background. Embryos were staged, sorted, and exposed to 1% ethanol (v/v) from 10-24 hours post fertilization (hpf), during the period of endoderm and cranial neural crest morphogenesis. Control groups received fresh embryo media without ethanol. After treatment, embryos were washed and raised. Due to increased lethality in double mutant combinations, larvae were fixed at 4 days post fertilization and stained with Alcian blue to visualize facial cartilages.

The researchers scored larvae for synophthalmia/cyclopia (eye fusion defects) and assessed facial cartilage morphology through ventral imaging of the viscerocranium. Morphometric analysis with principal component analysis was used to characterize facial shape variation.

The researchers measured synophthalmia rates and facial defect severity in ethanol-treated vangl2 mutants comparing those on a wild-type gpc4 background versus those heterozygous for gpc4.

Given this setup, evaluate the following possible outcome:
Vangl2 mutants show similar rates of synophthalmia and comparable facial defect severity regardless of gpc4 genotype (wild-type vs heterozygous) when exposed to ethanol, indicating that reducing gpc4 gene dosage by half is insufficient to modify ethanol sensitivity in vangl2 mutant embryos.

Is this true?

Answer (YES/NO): NO